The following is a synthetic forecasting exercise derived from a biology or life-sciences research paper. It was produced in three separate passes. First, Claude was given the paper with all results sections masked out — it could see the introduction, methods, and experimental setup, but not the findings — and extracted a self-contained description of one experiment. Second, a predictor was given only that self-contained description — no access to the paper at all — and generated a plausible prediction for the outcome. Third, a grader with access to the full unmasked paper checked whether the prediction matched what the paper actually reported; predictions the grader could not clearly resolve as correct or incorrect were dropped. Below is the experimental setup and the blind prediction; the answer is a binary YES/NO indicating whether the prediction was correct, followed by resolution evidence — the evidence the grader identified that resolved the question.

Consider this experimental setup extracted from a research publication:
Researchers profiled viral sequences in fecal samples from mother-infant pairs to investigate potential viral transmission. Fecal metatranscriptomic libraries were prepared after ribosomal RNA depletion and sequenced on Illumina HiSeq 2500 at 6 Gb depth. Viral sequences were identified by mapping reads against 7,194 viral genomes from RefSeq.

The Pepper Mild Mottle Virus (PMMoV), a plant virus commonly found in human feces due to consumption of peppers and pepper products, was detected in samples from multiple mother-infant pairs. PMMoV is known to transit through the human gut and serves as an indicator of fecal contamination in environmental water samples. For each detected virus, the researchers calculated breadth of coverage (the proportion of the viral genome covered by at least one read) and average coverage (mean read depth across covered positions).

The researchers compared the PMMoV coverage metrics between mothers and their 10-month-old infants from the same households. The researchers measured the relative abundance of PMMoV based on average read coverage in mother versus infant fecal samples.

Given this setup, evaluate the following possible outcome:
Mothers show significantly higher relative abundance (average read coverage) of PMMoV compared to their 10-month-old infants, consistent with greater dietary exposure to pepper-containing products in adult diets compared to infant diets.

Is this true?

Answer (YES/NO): YES